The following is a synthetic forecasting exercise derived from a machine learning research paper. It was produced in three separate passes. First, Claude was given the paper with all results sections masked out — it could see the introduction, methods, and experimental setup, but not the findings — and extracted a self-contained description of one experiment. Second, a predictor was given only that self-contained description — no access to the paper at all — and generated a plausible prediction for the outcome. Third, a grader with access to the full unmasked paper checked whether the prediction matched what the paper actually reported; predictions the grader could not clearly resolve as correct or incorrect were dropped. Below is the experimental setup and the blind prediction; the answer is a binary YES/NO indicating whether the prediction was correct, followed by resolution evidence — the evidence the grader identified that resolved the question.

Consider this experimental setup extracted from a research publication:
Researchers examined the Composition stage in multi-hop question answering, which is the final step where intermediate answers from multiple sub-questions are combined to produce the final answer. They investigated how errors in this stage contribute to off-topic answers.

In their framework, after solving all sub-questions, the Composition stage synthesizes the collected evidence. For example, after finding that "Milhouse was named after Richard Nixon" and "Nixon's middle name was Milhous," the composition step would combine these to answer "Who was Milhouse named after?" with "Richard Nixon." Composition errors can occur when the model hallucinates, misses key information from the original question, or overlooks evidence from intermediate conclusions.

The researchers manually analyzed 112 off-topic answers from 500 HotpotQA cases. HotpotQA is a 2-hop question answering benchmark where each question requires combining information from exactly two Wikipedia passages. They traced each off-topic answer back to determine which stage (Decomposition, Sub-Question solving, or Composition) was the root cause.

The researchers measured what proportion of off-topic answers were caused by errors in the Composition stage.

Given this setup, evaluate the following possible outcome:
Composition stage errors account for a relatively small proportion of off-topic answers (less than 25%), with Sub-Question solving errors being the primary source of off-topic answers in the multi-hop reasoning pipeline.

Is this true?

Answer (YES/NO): YES